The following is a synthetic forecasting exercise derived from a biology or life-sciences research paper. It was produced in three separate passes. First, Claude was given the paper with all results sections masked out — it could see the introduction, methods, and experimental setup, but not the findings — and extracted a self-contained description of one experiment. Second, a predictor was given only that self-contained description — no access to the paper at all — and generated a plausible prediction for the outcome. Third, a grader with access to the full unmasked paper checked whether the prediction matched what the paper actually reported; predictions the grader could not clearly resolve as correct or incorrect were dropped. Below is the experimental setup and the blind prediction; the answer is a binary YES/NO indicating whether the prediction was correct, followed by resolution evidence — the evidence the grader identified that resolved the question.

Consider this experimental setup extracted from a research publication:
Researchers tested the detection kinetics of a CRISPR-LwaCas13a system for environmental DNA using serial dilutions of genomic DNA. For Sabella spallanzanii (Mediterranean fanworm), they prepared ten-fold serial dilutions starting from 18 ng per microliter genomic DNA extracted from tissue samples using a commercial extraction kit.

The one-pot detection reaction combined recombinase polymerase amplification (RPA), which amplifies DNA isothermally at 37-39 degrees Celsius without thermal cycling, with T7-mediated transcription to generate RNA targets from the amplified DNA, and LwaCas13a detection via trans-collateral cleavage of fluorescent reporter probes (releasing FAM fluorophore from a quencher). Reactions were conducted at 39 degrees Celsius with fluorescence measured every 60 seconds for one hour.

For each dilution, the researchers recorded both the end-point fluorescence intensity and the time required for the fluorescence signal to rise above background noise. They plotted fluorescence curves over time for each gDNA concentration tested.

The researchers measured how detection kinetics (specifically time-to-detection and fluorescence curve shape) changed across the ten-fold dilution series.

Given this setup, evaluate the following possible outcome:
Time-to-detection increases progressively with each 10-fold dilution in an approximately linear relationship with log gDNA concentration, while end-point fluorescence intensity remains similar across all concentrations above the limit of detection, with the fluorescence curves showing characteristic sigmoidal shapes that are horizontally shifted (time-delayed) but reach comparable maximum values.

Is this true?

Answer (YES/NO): NO